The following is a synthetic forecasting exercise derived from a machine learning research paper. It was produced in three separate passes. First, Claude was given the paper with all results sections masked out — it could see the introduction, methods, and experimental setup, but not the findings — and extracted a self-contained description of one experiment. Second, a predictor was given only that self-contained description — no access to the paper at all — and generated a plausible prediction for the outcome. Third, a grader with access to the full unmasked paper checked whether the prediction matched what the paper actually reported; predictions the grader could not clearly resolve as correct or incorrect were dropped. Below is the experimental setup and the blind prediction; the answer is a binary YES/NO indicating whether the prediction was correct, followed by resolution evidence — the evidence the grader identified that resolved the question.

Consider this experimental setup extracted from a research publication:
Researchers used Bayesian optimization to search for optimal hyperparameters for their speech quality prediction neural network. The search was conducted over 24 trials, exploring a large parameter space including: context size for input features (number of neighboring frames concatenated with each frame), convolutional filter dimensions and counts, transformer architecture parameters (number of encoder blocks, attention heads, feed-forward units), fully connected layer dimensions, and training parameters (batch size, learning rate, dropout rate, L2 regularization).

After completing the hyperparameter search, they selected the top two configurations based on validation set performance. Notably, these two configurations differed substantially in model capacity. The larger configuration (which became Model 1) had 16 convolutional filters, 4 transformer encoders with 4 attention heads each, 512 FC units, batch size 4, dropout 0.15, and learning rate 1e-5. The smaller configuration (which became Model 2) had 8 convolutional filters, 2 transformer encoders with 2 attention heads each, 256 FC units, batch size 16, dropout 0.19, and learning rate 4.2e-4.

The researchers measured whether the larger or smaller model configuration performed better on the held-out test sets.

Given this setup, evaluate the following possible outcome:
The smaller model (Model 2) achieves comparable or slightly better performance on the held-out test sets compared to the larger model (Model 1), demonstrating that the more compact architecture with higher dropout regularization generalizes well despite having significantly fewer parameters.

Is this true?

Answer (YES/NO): YES